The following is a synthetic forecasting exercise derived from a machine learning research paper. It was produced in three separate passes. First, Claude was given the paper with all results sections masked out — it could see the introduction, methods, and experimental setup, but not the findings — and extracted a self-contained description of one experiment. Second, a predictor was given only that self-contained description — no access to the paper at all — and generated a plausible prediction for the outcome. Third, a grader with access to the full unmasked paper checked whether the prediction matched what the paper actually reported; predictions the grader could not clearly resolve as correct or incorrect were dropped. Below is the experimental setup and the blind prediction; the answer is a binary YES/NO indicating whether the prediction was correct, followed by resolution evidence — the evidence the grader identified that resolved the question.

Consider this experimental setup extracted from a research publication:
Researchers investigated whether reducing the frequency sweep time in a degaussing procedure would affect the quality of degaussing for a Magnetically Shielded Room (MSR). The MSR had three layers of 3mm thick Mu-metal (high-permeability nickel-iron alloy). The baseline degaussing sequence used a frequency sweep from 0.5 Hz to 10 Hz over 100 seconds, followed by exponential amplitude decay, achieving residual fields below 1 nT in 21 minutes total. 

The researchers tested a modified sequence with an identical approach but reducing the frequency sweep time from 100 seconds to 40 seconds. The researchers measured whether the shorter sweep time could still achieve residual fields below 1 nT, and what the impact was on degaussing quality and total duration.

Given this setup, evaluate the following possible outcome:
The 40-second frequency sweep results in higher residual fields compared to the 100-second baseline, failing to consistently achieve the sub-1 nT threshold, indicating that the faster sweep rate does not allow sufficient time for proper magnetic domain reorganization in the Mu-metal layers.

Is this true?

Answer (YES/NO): YES